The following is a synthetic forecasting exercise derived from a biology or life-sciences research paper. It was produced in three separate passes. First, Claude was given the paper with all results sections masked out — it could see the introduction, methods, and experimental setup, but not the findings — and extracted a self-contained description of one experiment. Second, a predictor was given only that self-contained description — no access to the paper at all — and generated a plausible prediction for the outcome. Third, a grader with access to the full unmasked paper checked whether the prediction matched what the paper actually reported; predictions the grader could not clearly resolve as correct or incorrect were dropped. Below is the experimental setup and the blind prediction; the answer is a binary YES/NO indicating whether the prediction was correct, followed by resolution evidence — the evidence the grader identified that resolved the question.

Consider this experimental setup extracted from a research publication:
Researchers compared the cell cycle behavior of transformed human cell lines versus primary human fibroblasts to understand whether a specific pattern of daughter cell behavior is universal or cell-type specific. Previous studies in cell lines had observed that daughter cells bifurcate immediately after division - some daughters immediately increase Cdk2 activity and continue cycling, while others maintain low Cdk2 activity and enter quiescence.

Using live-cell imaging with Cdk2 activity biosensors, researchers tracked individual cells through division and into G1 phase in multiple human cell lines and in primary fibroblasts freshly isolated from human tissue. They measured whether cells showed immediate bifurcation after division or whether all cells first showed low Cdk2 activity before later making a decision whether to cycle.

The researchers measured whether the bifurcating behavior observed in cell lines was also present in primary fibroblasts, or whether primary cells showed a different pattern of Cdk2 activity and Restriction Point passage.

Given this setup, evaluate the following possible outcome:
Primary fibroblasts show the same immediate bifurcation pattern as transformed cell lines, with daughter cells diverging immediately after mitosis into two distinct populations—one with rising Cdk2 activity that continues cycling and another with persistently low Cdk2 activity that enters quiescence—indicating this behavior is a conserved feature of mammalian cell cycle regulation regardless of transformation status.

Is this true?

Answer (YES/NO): NO